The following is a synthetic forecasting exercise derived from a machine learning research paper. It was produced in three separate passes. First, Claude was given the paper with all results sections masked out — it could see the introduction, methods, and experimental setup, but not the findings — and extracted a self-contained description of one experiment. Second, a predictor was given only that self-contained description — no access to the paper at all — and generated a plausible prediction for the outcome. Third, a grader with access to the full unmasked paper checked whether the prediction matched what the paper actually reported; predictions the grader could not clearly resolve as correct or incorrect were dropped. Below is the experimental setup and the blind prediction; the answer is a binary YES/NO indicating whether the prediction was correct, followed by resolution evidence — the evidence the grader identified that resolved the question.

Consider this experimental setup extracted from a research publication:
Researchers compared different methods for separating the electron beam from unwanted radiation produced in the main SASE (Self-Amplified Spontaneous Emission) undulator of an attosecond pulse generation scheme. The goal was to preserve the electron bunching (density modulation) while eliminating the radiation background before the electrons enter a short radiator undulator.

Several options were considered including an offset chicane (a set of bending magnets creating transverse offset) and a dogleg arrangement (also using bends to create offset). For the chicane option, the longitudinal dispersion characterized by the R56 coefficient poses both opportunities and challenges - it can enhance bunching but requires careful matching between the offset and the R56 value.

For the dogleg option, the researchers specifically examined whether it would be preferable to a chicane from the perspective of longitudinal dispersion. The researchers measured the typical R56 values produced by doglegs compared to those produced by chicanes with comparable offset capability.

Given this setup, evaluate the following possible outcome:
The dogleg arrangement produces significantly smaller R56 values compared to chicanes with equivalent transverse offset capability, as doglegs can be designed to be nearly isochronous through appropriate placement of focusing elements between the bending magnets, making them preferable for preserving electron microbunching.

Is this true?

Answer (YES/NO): NO